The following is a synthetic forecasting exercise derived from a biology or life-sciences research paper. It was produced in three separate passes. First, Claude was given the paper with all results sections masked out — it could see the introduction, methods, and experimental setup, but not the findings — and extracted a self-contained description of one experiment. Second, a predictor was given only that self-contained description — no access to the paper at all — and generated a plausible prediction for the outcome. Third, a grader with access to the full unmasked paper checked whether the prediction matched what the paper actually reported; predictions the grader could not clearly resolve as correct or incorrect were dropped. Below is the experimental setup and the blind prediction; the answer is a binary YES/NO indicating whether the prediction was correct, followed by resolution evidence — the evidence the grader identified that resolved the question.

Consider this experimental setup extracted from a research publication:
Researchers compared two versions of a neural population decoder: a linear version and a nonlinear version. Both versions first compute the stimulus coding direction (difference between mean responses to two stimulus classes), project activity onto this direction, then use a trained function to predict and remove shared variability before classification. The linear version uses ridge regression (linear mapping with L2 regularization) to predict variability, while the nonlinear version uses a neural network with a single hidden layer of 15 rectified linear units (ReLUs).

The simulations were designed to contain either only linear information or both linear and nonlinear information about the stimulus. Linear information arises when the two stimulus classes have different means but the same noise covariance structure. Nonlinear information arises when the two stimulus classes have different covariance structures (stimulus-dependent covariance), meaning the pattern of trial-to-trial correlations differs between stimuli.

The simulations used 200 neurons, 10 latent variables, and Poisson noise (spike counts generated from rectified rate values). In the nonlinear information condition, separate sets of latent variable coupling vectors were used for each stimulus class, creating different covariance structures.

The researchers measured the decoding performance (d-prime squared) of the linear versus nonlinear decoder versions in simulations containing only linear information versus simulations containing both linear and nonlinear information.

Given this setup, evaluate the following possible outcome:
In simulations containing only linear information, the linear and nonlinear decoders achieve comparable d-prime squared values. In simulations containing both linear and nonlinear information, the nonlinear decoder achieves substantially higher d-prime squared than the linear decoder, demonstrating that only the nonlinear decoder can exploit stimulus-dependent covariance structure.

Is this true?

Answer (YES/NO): YES